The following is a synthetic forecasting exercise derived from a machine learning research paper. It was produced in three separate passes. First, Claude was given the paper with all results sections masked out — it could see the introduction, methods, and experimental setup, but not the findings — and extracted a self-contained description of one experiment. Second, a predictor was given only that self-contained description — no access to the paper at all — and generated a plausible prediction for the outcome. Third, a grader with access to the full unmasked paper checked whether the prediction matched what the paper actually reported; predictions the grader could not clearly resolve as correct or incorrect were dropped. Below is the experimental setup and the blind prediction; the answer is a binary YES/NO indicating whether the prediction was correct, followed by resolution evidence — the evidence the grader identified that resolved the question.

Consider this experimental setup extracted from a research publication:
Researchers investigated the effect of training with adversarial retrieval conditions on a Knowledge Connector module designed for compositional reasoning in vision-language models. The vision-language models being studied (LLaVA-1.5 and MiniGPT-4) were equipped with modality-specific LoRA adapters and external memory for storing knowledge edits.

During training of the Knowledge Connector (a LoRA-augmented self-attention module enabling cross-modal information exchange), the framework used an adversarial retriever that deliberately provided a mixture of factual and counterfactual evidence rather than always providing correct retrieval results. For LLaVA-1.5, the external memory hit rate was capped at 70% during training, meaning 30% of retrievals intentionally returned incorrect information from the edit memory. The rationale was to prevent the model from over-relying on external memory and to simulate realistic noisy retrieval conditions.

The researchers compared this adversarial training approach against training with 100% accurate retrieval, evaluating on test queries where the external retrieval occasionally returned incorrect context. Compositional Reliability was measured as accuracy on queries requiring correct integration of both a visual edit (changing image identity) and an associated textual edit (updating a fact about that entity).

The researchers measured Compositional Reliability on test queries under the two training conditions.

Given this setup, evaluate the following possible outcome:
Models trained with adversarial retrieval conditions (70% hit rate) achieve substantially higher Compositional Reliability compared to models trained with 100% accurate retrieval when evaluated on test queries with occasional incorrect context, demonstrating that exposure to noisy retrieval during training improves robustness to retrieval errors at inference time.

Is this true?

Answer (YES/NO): NO